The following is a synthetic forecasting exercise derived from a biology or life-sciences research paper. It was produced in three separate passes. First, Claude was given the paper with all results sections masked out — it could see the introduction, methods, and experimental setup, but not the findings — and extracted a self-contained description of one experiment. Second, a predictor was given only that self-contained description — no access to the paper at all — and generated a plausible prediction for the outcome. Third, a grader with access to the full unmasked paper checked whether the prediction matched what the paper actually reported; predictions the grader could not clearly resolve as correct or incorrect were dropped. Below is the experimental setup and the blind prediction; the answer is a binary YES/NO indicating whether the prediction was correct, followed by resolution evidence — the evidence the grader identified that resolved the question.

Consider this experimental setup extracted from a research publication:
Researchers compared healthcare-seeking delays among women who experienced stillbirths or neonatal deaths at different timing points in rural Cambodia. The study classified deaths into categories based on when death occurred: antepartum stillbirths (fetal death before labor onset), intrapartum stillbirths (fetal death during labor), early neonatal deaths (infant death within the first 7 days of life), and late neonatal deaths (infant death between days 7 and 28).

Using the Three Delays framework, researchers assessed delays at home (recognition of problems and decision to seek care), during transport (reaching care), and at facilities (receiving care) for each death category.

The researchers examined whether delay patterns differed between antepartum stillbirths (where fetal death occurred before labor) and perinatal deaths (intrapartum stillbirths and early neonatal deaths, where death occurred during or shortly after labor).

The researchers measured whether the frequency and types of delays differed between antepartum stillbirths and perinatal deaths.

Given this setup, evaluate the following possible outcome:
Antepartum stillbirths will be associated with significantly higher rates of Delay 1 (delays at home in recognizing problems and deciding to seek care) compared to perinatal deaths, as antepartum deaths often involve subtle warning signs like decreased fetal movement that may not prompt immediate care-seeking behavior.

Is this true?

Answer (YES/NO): YES